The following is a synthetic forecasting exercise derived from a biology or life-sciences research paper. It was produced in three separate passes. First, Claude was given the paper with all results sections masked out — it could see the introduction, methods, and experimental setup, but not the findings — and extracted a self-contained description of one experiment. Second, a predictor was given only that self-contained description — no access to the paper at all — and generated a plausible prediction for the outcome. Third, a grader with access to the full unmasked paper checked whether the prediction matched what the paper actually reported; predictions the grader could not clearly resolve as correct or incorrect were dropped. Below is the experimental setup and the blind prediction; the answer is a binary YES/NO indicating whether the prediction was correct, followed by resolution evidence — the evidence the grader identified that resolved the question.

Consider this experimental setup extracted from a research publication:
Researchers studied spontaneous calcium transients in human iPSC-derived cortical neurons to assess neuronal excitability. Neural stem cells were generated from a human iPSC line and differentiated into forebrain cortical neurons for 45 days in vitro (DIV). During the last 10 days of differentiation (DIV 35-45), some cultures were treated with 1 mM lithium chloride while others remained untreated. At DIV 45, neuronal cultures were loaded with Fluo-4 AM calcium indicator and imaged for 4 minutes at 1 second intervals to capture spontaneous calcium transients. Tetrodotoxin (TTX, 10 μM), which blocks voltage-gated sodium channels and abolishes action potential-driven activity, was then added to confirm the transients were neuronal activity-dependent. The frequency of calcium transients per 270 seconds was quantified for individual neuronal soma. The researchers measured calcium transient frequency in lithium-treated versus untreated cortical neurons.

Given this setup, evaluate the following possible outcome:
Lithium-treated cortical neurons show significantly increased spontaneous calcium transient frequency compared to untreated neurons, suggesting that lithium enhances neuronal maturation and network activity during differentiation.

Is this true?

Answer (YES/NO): NO